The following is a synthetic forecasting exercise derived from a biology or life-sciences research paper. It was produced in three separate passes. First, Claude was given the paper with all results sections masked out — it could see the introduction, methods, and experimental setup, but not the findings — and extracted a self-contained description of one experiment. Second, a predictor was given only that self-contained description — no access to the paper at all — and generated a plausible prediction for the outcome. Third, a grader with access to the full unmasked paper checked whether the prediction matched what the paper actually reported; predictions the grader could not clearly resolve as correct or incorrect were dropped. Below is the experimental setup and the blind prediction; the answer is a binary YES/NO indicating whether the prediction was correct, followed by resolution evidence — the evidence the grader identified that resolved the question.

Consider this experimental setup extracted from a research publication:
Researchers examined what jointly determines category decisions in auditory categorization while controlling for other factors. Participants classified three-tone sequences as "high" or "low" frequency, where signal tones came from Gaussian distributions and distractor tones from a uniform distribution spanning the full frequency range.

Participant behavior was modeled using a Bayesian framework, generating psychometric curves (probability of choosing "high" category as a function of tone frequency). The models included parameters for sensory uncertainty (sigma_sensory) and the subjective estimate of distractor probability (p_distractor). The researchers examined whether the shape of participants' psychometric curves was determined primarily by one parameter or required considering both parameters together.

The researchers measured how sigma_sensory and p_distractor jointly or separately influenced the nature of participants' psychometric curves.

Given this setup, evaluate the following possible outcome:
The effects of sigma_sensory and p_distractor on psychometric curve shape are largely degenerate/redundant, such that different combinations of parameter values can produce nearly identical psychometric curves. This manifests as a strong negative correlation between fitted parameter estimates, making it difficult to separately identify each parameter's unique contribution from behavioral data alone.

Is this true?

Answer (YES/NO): NO